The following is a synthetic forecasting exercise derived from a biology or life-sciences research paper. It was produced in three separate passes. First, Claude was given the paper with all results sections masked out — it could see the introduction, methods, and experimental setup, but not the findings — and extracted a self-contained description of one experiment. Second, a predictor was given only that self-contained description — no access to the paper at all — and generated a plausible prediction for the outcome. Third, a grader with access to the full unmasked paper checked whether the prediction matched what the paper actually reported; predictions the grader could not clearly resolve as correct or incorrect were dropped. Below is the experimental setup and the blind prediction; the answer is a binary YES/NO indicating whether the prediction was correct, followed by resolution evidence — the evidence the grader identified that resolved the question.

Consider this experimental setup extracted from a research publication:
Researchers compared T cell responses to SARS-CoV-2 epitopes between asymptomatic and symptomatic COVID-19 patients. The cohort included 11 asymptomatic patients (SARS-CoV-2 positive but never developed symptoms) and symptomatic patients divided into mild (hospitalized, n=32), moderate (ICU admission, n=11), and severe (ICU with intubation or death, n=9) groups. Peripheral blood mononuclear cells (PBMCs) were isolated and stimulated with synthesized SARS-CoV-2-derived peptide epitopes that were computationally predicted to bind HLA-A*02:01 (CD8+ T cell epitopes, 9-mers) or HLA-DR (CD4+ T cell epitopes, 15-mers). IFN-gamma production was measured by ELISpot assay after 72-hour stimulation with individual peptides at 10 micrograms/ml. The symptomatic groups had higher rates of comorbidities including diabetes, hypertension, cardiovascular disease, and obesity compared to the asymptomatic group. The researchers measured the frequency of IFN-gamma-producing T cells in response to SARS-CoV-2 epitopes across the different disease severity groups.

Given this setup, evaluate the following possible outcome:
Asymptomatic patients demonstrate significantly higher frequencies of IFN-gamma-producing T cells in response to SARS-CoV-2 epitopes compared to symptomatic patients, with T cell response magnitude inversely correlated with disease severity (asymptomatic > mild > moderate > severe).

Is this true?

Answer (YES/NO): NO